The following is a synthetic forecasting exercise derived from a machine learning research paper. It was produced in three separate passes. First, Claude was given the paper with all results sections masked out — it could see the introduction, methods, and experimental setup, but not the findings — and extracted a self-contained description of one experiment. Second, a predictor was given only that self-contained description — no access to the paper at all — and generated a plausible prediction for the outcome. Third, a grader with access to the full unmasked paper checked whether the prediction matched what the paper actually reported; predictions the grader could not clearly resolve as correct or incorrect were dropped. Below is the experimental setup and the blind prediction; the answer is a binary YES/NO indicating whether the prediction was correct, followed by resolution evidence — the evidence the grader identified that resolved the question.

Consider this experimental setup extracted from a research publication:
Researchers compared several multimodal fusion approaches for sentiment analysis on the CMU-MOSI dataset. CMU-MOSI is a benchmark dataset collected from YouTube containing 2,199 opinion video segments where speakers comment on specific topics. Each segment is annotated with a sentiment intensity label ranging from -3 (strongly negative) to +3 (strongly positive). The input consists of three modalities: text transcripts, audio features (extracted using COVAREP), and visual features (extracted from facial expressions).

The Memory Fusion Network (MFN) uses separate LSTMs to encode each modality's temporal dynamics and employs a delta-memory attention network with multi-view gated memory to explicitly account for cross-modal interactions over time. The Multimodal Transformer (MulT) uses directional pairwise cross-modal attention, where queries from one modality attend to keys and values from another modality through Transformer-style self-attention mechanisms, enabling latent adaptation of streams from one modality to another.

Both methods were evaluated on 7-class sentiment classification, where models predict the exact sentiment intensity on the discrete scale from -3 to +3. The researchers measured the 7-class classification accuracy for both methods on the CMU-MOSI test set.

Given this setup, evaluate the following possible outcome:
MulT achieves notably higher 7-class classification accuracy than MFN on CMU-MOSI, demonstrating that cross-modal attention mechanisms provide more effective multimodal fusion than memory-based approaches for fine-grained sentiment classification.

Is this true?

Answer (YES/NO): NO